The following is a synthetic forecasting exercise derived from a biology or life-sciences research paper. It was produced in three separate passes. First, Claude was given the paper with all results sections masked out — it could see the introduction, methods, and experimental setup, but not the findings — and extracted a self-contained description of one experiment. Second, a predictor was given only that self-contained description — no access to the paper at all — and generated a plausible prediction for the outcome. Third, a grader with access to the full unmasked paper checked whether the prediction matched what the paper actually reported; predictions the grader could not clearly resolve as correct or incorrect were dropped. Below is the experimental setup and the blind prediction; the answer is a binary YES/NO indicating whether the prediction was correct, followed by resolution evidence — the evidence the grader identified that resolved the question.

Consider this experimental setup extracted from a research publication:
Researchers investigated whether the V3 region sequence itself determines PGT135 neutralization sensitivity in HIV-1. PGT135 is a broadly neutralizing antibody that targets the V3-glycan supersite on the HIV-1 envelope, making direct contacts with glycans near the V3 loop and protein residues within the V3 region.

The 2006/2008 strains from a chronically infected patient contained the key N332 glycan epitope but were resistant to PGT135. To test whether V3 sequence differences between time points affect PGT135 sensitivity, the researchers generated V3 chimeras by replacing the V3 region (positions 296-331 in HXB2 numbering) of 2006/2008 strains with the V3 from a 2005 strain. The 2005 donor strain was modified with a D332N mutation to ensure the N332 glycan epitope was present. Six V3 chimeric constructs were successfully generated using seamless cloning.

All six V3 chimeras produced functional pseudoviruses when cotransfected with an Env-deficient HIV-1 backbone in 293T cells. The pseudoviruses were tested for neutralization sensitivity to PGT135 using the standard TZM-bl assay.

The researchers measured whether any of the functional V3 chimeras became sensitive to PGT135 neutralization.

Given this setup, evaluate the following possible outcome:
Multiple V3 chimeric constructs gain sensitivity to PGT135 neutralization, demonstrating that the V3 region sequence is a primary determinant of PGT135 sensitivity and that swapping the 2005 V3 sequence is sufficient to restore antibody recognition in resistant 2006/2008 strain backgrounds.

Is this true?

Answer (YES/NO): NO